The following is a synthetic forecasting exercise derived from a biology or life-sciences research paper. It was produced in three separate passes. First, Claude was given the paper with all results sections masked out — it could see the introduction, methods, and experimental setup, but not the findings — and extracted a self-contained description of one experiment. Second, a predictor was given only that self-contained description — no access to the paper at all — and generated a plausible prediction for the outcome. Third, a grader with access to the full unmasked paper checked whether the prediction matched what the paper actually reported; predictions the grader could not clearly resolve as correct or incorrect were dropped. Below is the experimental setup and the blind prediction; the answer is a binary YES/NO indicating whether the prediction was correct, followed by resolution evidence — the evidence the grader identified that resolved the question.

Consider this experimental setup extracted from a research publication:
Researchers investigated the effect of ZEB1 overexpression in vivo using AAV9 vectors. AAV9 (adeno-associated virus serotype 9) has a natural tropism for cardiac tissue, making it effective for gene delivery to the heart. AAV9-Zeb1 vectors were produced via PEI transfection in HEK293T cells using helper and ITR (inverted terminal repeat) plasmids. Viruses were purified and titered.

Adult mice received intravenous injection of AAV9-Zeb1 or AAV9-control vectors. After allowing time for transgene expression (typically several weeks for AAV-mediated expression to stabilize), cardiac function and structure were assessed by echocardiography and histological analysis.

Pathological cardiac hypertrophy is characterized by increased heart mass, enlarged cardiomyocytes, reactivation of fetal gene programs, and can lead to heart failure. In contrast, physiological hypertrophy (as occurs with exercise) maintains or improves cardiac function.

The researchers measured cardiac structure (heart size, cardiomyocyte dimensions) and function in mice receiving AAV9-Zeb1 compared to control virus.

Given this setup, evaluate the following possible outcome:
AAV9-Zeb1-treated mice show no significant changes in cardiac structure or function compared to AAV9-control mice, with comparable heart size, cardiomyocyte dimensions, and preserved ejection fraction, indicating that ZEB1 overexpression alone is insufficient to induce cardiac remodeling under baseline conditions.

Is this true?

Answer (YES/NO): NO